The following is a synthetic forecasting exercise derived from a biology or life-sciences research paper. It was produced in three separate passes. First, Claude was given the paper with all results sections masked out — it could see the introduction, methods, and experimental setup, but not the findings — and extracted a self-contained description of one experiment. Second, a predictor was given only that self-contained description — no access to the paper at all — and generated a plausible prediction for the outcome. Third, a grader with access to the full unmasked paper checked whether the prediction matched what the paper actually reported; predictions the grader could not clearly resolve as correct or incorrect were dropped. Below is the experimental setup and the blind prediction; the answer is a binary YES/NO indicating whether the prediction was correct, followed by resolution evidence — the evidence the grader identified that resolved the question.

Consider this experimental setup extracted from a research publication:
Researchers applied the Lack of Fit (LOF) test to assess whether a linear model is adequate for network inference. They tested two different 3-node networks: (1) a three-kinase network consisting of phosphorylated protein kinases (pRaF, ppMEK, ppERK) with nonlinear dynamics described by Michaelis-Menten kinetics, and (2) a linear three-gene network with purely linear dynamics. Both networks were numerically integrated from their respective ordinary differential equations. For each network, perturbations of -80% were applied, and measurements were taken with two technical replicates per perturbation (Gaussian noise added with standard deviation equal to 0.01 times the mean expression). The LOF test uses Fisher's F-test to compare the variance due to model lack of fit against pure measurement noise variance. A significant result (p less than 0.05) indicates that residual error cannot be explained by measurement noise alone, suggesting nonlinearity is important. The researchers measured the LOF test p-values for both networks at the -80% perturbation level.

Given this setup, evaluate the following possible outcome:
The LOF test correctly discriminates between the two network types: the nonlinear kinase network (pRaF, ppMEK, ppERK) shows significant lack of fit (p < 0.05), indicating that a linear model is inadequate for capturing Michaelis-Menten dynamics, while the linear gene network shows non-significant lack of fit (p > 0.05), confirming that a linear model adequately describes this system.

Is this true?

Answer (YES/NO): YES